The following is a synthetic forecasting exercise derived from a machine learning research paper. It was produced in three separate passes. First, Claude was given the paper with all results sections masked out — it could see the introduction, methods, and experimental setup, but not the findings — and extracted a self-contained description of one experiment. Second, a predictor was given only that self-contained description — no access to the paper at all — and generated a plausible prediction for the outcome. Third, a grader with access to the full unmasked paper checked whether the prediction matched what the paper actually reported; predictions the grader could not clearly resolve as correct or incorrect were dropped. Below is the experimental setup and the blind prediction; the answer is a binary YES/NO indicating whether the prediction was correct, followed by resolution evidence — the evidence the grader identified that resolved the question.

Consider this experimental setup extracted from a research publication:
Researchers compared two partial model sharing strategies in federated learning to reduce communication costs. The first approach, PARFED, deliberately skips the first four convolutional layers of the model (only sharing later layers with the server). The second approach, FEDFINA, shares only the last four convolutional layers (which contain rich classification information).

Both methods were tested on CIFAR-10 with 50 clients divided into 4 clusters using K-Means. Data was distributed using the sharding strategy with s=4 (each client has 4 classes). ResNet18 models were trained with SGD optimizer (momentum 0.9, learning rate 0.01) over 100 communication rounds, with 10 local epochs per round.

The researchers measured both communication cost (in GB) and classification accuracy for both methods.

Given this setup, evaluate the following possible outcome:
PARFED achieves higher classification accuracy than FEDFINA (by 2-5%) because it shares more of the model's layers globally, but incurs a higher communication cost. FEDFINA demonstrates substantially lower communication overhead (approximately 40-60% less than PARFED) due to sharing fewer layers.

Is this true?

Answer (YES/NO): NO